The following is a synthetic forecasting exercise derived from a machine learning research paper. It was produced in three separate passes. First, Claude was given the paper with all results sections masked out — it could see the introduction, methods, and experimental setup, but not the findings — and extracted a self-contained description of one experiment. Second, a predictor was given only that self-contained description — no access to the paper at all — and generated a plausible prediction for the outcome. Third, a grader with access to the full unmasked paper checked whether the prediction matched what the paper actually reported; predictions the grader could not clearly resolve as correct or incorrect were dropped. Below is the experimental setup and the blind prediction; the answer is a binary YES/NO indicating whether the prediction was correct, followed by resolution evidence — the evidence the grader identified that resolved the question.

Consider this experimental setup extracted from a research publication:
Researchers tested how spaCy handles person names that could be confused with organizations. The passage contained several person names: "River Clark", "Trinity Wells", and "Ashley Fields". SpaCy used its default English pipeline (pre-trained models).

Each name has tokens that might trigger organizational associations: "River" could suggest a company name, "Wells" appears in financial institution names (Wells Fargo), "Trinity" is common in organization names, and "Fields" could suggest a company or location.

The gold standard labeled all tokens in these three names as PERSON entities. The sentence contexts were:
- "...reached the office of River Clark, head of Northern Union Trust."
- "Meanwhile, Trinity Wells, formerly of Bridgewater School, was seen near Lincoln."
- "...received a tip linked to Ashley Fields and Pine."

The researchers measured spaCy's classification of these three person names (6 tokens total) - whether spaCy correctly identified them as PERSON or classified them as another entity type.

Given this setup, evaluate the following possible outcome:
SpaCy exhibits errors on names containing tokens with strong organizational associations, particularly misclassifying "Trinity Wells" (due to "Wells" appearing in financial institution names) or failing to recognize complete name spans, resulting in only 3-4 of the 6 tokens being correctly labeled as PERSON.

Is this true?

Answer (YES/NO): NO